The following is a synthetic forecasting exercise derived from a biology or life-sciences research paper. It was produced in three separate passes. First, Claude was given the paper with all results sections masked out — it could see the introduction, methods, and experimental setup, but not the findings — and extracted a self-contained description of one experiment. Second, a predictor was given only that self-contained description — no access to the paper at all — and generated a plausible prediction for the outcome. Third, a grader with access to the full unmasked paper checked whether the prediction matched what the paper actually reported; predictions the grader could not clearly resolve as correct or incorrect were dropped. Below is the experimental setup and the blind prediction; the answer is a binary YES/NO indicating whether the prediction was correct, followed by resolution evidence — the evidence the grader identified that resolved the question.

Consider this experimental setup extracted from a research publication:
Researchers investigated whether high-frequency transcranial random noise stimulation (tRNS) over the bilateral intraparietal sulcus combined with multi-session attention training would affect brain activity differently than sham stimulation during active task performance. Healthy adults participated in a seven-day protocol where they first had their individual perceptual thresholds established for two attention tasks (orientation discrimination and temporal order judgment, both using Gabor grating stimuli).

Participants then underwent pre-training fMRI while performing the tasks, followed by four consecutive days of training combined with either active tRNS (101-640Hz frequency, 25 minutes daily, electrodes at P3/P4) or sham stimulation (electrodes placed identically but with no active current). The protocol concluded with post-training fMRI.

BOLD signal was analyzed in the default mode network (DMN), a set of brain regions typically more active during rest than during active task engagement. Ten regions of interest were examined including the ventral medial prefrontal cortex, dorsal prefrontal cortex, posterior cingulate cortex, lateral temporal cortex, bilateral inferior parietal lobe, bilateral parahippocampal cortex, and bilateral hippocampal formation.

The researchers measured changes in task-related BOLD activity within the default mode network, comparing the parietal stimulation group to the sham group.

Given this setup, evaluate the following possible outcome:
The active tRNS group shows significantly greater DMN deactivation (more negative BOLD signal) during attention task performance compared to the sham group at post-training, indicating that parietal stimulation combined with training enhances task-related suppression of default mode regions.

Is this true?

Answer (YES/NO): NO